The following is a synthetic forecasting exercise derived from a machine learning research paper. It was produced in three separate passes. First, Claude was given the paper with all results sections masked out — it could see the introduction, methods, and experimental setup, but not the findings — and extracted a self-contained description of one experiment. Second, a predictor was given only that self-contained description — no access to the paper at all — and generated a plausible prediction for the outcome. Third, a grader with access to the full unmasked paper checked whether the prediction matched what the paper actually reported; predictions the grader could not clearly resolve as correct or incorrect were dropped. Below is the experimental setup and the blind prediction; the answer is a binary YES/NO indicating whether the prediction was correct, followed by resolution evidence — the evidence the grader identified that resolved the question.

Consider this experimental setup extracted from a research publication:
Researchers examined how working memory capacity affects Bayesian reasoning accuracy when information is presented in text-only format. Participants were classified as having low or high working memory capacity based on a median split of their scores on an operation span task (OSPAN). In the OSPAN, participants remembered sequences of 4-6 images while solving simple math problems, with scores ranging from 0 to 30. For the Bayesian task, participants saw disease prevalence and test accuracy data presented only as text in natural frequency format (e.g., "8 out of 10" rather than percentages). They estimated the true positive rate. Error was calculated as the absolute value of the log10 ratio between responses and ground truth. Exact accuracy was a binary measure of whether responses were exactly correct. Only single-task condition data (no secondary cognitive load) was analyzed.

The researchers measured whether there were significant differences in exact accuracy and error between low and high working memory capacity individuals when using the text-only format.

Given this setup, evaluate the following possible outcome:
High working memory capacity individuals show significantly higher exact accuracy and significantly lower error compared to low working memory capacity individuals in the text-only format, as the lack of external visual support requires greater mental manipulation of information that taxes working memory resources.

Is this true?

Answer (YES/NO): YES